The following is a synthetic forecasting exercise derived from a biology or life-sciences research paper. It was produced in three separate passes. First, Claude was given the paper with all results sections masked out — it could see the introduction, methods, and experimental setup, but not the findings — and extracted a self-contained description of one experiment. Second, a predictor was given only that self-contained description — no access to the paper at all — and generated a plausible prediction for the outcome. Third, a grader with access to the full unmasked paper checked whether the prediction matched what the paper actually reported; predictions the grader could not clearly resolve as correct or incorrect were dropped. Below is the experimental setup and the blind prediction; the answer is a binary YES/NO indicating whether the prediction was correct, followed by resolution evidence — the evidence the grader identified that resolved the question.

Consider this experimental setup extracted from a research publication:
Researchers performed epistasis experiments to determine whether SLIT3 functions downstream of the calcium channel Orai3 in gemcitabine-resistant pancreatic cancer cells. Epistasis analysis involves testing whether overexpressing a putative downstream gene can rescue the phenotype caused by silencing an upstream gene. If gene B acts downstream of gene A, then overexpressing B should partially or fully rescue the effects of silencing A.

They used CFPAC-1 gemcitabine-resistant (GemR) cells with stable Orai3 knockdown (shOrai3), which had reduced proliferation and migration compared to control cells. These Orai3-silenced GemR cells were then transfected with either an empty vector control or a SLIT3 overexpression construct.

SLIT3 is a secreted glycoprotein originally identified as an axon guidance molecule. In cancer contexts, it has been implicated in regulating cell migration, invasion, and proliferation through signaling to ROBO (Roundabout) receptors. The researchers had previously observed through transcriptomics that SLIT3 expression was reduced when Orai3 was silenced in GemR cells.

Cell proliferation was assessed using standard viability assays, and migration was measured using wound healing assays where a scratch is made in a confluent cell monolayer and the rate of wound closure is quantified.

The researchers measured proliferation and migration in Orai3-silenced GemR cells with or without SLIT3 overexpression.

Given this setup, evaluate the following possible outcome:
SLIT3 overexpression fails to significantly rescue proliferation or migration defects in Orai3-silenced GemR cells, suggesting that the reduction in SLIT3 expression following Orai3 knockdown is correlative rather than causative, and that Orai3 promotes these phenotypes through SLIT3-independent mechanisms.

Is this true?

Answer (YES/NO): NO